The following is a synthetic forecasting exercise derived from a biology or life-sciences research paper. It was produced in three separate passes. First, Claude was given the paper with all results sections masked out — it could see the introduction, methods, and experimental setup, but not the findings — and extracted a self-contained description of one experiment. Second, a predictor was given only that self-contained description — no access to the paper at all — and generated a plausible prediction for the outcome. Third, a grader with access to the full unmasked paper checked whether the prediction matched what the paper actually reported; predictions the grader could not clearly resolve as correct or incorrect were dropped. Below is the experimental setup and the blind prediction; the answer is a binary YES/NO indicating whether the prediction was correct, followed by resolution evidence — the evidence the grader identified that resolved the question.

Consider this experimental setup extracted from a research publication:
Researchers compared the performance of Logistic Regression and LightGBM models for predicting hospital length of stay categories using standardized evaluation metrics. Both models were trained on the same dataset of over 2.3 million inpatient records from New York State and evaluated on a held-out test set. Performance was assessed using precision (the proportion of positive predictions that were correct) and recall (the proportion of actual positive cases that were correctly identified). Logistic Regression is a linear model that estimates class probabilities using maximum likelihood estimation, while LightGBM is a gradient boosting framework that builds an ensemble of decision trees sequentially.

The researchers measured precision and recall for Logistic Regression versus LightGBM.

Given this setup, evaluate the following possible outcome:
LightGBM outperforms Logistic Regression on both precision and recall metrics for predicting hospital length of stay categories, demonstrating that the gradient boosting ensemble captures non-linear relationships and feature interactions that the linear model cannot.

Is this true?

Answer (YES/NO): NO